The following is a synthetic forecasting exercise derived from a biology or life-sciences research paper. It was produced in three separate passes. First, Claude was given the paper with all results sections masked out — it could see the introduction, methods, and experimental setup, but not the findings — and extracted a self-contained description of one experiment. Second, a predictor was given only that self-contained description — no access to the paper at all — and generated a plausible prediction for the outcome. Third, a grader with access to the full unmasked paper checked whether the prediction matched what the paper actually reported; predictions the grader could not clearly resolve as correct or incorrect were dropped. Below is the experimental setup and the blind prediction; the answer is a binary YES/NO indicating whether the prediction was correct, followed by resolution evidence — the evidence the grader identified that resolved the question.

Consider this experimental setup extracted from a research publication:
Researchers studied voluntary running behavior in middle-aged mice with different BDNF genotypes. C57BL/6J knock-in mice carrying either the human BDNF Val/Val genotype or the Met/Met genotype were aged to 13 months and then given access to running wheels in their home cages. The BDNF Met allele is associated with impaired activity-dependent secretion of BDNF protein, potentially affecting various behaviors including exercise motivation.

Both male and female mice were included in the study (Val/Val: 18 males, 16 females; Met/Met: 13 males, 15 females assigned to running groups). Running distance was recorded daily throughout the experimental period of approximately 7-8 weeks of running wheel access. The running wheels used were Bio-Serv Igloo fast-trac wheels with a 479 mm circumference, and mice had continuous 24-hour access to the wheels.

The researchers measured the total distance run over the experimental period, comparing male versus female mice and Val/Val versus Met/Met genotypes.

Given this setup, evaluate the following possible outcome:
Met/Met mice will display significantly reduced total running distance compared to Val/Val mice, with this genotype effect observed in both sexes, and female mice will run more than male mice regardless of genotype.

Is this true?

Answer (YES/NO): NO